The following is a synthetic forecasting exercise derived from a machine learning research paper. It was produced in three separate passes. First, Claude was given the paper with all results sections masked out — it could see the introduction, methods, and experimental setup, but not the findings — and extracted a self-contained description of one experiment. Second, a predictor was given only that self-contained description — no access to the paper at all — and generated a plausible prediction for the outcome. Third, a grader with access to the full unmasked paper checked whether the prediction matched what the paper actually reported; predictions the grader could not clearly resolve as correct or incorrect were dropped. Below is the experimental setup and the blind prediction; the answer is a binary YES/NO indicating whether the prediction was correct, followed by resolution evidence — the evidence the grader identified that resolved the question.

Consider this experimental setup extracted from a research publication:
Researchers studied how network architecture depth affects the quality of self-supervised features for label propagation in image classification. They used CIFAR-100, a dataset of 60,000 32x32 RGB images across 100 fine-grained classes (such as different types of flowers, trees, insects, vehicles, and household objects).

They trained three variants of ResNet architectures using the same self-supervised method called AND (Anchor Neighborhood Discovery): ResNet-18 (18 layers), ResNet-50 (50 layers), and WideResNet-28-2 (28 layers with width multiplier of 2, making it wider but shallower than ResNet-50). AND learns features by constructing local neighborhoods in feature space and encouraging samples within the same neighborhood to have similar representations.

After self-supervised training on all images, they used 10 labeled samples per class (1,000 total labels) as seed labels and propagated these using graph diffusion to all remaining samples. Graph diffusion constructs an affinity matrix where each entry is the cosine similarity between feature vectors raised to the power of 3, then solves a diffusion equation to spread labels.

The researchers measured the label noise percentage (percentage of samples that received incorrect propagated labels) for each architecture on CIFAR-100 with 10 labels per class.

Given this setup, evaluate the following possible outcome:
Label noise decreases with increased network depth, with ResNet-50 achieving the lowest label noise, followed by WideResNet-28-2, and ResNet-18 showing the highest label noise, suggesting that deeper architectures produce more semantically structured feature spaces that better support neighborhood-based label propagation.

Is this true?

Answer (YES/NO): NO